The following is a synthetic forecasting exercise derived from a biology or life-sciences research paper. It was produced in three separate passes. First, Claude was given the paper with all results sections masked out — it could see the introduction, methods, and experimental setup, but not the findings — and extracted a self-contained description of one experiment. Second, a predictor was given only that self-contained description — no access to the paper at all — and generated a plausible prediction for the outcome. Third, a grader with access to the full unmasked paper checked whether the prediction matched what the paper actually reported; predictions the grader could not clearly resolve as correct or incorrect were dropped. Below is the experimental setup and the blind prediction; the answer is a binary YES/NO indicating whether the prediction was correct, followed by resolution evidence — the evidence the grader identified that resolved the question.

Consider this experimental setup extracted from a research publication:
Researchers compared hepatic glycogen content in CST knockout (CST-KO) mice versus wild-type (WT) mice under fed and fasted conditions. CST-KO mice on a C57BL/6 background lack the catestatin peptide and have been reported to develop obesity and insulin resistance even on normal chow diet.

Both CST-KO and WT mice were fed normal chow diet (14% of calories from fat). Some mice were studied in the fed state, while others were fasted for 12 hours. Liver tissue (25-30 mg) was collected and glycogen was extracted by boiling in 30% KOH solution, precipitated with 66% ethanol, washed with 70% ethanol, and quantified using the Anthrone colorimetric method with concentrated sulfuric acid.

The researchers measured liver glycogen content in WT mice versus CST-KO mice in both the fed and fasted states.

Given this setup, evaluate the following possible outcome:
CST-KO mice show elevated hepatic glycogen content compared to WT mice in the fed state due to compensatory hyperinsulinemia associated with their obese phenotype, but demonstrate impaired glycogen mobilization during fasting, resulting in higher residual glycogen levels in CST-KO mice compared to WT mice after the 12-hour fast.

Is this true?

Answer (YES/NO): NO